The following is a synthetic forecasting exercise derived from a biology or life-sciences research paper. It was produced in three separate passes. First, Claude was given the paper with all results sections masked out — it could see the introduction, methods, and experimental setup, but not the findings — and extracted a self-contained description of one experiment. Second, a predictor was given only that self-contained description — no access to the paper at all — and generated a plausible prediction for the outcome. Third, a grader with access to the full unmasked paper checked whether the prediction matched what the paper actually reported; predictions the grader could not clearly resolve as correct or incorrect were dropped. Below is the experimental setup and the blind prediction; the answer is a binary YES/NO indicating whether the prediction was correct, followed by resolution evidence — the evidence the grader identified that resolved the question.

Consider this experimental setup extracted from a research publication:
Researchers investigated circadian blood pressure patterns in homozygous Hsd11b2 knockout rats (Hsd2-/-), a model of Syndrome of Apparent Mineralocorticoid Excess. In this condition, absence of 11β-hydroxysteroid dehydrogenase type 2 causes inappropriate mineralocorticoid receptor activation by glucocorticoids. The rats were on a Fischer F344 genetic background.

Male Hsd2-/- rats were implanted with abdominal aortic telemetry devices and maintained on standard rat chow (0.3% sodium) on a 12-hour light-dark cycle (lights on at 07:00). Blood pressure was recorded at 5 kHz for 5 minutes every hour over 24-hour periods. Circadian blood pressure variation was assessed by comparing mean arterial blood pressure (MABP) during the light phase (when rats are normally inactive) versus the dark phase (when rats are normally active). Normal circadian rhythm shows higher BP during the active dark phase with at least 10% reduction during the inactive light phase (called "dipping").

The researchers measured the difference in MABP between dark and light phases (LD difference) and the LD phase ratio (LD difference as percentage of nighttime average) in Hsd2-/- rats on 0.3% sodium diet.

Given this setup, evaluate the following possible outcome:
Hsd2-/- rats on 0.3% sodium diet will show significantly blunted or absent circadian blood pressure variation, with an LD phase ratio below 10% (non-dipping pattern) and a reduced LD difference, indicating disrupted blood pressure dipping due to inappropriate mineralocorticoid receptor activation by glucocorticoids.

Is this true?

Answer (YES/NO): YES